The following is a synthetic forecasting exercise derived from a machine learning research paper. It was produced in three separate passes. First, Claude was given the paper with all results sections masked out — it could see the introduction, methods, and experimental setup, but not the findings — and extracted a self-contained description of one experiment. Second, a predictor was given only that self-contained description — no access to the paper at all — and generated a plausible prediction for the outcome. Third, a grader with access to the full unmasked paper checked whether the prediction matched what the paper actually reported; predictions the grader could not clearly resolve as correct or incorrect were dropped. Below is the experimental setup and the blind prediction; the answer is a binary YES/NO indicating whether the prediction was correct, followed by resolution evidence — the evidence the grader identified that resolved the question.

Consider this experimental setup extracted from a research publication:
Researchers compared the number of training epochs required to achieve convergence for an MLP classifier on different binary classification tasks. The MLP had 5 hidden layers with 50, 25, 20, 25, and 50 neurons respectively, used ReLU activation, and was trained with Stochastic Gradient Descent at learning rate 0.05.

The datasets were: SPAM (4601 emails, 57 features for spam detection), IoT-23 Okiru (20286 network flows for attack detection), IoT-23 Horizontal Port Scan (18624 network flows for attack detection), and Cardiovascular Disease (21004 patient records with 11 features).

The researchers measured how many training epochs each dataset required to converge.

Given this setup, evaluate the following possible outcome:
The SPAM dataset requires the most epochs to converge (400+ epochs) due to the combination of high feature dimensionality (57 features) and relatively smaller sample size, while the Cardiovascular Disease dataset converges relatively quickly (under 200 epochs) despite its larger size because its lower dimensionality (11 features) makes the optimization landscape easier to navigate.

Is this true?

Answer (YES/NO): NO